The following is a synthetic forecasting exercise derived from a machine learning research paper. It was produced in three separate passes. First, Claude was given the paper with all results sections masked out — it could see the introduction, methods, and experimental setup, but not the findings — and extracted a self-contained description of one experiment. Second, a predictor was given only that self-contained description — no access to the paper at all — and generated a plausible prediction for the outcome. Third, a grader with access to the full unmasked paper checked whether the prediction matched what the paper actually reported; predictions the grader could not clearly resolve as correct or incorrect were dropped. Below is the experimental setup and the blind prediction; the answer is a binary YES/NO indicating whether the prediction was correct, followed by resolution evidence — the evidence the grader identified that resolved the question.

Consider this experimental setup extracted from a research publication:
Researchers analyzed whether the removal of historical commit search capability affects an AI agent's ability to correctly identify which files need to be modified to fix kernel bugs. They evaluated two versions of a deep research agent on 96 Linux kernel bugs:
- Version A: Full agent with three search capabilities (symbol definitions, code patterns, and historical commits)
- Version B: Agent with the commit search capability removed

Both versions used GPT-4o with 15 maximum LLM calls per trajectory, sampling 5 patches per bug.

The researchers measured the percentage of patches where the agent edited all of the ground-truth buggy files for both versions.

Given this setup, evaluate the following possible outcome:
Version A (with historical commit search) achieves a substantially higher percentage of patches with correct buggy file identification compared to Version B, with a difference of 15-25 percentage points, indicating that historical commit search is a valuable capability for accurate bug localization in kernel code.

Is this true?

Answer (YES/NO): YES